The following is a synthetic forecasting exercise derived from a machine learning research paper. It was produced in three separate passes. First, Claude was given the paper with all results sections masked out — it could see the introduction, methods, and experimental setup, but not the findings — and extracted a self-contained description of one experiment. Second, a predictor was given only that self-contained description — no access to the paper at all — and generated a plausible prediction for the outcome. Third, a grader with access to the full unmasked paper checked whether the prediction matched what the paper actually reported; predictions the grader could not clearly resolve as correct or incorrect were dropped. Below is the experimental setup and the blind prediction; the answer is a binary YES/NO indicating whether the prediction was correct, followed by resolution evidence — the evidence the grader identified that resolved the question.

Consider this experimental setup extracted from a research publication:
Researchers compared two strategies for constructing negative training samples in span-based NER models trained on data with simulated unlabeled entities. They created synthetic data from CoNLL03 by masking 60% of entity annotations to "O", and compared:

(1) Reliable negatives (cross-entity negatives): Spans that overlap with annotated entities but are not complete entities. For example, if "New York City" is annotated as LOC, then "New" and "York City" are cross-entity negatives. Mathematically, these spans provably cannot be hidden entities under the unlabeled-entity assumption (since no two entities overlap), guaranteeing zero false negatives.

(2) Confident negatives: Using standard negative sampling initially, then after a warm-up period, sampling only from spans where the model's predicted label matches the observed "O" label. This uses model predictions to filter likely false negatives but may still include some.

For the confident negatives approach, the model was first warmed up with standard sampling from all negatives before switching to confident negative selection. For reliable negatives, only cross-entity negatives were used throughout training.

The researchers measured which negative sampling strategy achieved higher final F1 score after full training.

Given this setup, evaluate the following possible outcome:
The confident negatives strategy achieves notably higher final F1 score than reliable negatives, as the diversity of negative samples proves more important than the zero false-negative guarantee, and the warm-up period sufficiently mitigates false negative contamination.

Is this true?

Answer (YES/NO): YES